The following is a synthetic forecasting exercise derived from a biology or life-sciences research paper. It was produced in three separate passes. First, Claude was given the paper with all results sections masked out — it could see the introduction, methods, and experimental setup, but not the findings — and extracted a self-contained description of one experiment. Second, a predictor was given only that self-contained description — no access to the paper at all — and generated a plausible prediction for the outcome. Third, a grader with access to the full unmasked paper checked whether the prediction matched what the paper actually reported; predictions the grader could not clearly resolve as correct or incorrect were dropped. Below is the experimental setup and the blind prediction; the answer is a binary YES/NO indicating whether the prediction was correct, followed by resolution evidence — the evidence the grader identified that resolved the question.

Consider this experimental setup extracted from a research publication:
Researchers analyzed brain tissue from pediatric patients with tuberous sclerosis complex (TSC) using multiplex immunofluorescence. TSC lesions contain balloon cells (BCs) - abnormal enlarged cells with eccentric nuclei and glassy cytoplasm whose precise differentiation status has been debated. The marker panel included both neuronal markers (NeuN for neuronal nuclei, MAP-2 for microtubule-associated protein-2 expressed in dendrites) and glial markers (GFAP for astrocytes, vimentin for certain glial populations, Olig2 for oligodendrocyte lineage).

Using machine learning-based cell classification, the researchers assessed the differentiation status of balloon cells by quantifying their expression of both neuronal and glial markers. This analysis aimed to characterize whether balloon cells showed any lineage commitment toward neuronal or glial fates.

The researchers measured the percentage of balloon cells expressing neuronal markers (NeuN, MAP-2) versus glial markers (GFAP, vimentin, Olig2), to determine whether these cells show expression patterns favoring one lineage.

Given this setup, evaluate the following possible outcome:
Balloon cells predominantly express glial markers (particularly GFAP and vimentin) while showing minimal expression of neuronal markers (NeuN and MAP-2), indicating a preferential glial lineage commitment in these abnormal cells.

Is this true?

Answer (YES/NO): YES